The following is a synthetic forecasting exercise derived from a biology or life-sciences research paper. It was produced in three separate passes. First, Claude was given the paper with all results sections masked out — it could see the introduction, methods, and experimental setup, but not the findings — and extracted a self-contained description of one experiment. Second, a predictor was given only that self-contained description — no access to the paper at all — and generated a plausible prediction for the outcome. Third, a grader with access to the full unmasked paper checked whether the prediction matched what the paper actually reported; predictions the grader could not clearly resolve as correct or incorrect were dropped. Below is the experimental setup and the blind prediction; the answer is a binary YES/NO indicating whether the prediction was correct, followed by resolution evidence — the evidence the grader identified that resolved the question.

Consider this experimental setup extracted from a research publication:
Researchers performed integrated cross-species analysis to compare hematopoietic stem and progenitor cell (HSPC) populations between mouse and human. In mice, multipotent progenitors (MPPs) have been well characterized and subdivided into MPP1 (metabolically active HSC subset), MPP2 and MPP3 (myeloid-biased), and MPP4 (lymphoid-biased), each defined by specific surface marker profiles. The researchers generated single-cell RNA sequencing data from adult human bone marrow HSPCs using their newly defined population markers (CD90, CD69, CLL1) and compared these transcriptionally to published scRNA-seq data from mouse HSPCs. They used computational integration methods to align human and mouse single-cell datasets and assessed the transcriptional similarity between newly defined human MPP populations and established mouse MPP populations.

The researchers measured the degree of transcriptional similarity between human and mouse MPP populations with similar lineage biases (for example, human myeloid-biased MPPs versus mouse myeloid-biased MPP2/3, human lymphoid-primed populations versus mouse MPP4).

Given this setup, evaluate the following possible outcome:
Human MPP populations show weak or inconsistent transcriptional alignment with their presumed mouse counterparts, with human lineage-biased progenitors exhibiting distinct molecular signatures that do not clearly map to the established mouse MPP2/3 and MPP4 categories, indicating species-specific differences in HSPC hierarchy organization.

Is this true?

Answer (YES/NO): NO